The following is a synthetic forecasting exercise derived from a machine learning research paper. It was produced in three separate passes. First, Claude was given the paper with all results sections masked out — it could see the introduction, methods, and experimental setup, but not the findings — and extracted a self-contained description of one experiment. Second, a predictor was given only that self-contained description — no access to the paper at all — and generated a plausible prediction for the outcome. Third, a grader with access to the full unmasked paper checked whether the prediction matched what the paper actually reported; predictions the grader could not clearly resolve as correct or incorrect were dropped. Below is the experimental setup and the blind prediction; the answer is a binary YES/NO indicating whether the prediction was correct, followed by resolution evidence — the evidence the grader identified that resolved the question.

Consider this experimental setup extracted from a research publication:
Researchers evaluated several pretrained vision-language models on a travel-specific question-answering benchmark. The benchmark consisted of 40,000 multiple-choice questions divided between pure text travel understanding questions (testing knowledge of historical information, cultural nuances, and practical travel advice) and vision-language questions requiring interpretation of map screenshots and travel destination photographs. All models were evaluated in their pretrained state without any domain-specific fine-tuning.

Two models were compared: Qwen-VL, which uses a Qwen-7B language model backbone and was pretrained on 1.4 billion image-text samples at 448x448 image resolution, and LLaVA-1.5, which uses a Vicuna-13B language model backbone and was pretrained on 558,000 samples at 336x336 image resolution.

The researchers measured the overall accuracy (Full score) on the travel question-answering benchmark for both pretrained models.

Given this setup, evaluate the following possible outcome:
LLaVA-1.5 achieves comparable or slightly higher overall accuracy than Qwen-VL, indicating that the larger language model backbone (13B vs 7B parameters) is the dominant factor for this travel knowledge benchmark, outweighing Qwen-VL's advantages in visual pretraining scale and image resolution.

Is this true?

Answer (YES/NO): YES